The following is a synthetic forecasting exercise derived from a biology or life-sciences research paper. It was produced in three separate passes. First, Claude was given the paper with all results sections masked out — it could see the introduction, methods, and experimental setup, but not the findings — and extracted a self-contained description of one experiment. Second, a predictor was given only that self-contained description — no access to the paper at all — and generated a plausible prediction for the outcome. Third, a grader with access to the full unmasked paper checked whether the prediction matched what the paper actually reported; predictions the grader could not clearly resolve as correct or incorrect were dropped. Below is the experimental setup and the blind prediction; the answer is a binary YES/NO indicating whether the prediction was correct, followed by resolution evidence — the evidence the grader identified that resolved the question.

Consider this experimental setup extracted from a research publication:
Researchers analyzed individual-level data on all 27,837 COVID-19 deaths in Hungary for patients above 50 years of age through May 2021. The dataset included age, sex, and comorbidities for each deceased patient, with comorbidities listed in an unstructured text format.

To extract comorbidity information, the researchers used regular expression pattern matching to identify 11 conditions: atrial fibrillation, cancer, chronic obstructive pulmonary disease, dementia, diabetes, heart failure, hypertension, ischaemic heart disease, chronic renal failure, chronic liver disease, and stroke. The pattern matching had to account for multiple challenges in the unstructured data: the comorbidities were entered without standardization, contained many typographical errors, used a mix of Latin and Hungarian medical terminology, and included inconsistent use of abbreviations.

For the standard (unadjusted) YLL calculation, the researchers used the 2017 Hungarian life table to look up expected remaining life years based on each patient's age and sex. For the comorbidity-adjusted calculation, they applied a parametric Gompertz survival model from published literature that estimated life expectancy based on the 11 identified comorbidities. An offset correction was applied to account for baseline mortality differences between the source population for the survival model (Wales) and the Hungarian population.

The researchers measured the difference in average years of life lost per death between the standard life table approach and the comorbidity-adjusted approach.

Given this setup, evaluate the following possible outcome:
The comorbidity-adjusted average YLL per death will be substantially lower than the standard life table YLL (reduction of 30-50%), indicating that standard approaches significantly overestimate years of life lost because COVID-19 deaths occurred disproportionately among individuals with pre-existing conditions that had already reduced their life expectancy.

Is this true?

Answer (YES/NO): NO